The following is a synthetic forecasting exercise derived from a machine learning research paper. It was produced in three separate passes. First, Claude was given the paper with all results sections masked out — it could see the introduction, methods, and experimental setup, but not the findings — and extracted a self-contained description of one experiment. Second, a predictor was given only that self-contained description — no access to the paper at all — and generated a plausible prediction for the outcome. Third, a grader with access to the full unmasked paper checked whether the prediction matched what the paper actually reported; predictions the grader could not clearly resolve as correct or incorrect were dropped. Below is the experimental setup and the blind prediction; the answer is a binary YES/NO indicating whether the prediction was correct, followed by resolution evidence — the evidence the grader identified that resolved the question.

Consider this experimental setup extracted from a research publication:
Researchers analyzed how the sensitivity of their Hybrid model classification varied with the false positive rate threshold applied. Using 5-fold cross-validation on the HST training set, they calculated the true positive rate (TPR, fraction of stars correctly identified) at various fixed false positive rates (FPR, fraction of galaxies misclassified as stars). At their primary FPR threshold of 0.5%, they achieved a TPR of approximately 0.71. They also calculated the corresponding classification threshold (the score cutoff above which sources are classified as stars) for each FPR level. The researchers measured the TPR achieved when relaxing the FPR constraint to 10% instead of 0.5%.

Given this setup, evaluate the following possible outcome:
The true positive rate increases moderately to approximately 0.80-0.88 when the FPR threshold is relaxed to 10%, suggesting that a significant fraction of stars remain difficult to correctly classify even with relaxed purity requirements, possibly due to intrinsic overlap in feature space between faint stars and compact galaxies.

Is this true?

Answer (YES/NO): NO